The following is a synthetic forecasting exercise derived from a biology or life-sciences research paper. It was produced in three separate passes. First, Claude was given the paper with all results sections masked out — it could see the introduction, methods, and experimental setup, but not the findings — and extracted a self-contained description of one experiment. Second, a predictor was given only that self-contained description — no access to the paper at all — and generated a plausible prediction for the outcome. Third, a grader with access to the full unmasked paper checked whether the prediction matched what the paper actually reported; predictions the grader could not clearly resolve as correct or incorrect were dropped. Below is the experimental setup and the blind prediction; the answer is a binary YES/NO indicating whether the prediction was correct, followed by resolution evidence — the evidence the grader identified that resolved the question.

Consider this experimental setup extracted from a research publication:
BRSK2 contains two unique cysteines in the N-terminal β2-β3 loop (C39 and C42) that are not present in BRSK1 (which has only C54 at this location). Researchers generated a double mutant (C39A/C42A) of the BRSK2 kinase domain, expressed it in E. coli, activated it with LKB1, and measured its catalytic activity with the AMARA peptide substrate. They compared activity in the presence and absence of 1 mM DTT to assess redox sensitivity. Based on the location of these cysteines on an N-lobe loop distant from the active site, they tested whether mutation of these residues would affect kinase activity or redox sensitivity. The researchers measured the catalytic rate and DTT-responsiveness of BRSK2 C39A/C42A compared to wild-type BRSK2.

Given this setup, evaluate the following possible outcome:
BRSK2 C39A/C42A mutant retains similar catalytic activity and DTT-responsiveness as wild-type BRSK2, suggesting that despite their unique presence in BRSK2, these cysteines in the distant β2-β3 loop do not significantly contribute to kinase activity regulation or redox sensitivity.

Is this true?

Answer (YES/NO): YES